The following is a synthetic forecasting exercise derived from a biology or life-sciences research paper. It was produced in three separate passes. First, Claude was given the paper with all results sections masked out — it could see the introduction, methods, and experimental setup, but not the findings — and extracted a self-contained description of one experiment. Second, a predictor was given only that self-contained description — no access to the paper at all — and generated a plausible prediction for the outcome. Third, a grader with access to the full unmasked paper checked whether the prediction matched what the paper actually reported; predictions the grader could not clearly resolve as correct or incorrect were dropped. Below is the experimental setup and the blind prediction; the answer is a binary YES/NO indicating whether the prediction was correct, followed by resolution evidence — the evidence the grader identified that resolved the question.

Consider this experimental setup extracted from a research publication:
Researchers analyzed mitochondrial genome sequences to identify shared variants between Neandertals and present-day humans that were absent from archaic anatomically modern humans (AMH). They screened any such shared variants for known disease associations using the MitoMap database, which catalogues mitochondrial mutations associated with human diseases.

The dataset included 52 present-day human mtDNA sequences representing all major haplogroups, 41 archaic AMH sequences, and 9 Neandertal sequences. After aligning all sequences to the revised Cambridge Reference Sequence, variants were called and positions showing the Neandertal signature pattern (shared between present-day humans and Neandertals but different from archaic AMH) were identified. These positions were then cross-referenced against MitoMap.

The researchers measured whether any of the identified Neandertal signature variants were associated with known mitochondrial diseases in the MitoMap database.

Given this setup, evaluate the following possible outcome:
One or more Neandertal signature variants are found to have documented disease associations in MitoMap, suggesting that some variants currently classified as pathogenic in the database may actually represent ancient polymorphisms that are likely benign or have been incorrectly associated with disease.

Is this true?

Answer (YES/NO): NO